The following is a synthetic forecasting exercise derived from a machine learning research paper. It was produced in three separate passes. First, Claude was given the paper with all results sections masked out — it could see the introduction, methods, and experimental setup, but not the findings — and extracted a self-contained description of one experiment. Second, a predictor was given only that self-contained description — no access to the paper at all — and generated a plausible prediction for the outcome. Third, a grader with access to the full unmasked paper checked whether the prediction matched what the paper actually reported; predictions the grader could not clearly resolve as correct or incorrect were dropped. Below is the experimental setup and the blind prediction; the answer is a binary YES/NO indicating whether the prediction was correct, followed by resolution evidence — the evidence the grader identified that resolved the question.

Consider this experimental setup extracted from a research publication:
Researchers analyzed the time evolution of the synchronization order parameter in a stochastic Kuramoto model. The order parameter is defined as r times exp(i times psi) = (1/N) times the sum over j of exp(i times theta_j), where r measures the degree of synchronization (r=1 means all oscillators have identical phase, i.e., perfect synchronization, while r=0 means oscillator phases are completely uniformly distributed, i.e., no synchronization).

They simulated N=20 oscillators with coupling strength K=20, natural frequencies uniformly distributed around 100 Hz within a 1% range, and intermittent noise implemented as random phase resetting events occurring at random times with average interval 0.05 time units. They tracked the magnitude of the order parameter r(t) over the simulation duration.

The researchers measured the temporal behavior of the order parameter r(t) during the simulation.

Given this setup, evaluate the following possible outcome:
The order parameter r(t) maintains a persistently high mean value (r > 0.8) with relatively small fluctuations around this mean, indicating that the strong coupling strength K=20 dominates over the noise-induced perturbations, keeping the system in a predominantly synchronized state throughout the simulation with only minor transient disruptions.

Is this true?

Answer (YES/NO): NO